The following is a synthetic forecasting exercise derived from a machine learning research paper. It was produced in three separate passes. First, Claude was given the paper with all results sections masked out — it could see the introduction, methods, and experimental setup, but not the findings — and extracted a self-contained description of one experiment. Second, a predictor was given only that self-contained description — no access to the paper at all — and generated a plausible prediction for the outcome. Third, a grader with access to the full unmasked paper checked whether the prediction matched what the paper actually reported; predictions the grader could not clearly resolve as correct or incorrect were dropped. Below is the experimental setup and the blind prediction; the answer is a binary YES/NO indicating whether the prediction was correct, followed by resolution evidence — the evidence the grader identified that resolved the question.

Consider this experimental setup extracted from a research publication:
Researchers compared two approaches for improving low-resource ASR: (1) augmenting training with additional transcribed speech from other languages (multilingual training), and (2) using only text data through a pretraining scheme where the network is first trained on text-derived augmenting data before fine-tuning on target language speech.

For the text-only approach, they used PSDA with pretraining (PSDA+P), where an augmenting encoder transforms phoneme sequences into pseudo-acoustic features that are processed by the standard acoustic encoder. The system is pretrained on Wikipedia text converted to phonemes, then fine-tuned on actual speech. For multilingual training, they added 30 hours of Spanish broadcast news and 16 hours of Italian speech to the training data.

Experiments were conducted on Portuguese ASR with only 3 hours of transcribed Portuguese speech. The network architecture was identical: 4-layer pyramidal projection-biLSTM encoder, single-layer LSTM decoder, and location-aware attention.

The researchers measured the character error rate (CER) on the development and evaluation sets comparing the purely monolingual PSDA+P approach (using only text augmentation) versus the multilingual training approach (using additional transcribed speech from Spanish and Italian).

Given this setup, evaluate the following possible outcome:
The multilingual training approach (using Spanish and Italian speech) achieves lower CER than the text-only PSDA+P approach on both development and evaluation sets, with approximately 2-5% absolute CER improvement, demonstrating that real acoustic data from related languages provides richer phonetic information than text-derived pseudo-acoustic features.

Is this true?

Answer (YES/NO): NO